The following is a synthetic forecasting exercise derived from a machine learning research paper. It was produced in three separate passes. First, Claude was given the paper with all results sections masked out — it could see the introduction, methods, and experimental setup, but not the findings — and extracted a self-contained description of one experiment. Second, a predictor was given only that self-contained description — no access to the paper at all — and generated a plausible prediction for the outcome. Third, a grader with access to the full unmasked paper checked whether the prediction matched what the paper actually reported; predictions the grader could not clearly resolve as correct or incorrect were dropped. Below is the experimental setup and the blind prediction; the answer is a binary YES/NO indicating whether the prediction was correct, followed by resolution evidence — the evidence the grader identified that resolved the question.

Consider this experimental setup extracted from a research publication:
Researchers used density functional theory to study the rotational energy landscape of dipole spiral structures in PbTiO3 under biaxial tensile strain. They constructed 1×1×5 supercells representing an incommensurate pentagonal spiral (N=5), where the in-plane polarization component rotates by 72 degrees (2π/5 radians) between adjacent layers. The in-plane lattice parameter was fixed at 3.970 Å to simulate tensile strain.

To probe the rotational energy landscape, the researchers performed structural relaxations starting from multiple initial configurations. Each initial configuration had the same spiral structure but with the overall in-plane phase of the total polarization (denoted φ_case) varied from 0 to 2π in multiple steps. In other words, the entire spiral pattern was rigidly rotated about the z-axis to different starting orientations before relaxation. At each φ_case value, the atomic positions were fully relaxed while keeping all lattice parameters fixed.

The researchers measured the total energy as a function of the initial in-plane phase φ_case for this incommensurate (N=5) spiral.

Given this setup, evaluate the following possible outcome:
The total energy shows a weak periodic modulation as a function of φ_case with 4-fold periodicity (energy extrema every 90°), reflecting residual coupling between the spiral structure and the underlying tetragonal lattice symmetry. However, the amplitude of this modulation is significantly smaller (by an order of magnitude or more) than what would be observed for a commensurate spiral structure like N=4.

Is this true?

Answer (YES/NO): NO